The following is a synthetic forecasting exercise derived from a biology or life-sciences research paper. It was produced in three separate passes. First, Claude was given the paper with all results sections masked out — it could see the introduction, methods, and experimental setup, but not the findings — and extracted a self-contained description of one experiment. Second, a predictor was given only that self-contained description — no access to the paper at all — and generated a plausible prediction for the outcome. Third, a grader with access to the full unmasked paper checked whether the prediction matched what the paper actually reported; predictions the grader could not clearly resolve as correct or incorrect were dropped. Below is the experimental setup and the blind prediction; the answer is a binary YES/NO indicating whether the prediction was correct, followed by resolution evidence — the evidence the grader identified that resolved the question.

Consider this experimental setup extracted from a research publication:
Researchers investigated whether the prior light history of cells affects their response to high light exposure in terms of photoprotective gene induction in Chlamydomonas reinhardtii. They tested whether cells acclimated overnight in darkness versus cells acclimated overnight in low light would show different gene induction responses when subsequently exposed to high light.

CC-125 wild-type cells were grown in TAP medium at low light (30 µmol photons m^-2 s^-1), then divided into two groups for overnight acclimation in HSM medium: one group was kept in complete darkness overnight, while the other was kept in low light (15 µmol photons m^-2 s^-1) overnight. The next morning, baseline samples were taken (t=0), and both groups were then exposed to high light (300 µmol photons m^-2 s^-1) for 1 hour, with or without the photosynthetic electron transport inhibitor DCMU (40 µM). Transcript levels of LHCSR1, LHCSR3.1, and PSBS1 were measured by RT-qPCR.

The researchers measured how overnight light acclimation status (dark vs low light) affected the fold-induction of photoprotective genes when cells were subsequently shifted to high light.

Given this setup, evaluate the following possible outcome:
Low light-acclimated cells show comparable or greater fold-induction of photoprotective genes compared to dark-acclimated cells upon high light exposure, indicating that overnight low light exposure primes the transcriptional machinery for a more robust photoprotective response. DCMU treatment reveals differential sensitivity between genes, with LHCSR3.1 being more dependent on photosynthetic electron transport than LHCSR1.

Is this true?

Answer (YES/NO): NO